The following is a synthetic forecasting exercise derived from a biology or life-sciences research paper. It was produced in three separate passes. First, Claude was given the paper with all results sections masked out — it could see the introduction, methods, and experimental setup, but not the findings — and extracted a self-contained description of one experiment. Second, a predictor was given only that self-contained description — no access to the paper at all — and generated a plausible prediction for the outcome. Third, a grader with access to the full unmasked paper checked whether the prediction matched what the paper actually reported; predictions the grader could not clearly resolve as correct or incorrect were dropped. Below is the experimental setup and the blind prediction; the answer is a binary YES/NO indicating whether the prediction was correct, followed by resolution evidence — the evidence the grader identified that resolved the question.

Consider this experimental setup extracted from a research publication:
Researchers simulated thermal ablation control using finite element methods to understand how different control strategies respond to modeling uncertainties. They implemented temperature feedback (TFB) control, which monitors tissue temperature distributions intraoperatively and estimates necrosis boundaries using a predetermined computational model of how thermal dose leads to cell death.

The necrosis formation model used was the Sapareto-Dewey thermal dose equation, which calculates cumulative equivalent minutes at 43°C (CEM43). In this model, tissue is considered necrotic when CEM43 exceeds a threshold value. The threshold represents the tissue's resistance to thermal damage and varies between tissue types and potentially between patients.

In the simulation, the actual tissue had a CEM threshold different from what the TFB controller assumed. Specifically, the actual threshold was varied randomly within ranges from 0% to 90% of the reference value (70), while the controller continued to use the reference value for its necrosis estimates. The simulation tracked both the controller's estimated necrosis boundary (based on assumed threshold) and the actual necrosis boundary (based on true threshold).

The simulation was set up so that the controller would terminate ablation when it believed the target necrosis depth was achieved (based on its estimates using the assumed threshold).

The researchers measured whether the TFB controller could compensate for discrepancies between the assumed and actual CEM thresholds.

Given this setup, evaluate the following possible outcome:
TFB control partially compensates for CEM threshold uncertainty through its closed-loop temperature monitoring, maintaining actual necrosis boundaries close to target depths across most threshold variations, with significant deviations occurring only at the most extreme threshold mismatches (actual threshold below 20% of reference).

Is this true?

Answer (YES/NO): NO